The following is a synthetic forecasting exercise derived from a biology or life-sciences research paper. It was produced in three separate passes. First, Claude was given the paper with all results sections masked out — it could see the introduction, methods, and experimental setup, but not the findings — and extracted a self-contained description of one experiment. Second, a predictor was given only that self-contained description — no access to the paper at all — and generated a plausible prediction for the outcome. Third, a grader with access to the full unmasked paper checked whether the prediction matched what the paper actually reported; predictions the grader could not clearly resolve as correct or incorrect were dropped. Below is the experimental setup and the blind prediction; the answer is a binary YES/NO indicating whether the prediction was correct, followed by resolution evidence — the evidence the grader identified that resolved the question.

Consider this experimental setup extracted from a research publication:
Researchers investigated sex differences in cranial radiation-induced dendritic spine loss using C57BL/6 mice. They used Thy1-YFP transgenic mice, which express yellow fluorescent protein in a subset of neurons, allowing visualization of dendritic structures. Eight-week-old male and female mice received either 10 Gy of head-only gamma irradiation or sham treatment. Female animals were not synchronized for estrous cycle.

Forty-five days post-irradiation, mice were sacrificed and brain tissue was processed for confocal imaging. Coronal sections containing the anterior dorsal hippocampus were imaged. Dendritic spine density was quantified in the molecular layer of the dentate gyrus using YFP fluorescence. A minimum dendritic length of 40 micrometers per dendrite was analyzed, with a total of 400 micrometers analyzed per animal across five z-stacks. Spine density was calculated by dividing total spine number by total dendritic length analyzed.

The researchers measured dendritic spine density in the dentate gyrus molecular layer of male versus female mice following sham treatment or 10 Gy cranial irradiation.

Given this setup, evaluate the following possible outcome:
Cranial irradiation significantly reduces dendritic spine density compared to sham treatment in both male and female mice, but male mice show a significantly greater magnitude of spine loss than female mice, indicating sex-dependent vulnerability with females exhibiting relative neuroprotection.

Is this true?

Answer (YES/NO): NO